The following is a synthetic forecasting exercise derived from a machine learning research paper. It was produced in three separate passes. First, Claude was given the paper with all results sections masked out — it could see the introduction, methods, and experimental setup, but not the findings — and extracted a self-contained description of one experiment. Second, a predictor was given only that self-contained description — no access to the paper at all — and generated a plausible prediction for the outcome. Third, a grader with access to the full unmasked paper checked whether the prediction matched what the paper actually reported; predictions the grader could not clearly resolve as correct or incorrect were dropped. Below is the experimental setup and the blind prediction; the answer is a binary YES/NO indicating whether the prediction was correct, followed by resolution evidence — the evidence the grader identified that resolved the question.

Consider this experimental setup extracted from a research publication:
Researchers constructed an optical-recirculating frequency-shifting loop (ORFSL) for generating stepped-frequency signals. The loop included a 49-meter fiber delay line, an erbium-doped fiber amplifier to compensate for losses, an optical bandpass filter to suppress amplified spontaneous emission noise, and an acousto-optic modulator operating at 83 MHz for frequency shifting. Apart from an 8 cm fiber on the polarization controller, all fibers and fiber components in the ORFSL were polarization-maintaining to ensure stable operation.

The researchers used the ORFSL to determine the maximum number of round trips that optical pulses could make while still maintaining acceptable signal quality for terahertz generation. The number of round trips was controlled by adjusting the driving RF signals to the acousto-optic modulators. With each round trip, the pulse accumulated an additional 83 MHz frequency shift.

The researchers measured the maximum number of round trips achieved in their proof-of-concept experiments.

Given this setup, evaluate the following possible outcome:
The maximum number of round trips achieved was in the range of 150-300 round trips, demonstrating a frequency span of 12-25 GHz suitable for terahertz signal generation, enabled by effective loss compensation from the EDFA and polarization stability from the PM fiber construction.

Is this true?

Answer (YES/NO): NO